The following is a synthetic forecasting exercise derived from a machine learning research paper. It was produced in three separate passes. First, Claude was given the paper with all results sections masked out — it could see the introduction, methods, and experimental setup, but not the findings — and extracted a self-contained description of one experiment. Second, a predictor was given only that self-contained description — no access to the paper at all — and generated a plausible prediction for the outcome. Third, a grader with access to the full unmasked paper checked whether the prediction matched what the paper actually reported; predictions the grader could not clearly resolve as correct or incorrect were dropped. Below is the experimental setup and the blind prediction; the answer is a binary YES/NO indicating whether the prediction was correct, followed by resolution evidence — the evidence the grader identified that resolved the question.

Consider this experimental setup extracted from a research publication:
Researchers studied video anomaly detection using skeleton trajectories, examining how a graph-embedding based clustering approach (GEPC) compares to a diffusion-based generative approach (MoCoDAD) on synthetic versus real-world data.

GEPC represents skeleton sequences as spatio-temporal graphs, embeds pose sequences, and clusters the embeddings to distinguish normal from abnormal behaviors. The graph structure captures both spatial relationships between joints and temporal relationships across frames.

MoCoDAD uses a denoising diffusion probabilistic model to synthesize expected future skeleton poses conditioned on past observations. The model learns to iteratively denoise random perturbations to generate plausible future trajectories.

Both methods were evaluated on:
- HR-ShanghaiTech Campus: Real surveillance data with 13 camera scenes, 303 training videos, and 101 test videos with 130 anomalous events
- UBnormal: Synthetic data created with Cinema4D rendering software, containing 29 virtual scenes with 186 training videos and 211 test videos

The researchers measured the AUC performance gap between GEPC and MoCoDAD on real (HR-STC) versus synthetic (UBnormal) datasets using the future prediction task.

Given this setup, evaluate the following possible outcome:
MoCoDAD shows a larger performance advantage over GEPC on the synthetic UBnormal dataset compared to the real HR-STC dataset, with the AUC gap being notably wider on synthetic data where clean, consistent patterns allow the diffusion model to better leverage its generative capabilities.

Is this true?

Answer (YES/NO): YES